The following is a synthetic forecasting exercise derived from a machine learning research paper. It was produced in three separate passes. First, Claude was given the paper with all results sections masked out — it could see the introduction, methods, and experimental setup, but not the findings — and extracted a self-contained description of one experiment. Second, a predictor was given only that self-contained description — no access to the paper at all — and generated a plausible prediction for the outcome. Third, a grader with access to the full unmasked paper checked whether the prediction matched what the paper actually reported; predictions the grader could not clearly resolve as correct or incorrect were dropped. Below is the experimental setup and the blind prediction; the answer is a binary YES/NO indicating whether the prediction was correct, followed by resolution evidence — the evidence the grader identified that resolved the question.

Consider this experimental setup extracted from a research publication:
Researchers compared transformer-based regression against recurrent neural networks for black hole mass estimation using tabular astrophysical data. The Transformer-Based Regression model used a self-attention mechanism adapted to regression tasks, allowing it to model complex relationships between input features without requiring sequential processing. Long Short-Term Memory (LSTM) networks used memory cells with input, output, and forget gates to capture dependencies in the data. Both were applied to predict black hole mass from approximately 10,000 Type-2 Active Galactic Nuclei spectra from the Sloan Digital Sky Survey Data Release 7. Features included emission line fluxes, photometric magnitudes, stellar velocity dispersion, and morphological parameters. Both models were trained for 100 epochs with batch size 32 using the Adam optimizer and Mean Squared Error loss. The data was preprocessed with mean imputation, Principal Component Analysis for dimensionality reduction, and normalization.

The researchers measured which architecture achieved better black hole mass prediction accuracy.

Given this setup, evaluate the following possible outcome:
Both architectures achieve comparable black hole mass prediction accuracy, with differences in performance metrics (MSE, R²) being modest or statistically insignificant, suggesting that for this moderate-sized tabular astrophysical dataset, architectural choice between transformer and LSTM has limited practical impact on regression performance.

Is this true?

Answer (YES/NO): NO